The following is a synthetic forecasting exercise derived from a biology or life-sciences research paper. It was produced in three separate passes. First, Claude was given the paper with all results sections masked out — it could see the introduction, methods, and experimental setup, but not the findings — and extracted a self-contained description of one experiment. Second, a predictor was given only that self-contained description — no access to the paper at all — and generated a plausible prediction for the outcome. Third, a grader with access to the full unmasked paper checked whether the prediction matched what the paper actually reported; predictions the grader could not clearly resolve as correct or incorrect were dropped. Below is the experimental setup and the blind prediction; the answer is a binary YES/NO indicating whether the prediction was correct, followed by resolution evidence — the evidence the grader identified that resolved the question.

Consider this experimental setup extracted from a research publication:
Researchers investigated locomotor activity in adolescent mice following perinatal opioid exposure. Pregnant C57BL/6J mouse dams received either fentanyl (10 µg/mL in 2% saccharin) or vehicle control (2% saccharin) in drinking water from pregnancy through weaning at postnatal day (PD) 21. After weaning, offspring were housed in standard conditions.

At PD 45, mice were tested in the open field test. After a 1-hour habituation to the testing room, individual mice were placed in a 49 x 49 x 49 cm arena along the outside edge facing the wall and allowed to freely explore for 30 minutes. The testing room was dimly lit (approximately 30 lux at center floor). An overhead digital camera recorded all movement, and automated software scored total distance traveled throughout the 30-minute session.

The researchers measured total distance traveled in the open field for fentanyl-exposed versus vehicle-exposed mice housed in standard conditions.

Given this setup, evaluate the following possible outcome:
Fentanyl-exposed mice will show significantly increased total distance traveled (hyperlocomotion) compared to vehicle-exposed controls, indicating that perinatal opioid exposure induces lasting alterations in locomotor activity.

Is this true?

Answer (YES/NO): YES